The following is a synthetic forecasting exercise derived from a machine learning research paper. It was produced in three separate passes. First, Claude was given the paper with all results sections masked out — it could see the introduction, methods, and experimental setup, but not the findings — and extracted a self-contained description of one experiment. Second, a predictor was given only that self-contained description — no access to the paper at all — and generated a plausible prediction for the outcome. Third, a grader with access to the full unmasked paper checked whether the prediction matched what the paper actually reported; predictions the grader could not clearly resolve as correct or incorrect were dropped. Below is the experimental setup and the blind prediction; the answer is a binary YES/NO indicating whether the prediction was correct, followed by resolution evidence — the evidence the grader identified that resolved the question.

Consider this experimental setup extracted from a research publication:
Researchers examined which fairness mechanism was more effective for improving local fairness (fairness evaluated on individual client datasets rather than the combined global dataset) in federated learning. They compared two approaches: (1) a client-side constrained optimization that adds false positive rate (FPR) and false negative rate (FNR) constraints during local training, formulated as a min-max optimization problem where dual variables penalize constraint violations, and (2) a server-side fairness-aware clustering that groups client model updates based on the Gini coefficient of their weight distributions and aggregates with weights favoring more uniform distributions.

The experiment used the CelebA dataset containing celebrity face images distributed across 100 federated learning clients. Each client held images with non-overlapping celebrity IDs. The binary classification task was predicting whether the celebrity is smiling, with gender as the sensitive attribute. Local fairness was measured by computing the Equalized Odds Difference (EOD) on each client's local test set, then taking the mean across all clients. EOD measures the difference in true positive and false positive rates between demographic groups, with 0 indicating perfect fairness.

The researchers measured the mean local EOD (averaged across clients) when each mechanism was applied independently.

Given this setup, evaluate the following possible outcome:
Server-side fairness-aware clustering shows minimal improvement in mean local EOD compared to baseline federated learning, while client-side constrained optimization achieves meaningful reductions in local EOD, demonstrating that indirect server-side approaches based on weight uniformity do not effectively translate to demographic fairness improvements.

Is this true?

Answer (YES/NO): NO